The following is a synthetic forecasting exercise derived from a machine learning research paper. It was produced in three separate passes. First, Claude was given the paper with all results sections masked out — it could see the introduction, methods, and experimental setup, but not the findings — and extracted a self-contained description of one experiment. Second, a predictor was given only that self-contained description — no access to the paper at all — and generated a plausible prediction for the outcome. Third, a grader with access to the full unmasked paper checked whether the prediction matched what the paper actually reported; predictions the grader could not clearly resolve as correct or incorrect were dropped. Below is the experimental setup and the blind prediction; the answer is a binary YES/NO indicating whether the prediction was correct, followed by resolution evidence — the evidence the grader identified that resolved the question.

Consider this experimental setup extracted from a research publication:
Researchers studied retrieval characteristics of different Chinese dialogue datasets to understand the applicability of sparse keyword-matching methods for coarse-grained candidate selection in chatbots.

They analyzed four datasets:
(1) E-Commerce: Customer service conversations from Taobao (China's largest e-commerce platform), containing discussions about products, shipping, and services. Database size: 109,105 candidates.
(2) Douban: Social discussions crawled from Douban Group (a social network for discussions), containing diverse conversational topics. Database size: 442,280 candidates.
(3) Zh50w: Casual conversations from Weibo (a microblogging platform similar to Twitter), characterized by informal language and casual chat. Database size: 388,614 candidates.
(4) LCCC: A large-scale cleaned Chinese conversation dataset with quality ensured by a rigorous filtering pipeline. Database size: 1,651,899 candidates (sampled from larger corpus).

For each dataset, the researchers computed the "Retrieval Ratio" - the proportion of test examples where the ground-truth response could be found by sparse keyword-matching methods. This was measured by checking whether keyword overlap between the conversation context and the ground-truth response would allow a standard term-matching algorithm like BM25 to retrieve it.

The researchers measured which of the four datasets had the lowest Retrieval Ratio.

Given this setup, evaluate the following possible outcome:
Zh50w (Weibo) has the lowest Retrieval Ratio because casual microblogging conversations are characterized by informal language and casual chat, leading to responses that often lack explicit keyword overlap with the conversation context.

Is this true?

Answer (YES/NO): YES